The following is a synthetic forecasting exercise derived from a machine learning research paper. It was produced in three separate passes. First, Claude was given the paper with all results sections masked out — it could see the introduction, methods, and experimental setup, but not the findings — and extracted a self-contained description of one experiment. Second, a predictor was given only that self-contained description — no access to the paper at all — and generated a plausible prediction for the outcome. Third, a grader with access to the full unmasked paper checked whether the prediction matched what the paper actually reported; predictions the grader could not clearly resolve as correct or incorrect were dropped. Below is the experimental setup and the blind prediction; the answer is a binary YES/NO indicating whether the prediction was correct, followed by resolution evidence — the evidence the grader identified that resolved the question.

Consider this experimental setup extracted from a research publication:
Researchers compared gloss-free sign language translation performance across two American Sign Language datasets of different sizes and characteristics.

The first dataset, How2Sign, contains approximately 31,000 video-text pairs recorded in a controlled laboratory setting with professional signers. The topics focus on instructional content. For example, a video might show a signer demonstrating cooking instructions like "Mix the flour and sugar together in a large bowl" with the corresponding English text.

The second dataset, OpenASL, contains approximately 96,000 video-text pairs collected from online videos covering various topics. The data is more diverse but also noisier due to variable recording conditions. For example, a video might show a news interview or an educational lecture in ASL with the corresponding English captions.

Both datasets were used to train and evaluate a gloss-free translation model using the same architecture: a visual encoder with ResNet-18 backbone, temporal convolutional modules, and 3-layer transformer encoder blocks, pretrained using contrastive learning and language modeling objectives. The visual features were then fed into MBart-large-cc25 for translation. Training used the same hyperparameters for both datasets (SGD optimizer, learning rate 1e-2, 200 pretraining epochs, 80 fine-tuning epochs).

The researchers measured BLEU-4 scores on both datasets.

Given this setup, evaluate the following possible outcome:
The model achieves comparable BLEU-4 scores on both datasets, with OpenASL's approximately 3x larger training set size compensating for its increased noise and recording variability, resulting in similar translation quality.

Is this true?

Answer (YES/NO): NO